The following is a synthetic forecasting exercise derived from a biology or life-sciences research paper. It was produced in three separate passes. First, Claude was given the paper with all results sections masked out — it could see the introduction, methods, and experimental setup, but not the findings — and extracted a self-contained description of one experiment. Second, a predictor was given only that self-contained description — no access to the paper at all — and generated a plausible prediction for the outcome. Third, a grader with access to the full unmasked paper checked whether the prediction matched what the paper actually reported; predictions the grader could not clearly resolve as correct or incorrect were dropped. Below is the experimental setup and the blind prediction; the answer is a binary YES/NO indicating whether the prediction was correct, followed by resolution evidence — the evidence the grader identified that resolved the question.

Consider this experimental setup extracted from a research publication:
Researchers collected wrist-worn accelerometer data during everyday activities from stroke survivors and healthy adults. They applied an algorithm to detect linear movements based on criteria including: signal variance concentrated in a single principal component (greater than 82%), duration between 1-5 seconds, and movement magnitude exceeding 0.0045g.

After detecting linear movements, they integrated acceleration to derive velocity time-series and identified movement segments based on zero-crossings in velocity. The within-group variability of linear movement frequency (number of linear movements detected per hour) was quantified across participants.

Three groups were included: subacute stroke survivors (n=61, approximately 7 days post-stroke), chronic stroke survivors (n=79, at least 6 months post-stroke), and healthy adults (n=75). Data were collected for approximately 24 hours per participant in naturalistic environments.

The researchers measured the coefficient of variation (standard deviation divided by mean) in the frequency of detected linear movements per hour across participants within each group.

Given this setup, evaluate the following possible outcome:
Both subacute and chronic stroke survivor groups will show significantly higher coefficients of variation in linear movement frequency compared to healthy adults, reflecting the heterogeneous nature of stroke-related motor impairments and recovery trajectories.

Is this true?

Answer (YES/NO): YES